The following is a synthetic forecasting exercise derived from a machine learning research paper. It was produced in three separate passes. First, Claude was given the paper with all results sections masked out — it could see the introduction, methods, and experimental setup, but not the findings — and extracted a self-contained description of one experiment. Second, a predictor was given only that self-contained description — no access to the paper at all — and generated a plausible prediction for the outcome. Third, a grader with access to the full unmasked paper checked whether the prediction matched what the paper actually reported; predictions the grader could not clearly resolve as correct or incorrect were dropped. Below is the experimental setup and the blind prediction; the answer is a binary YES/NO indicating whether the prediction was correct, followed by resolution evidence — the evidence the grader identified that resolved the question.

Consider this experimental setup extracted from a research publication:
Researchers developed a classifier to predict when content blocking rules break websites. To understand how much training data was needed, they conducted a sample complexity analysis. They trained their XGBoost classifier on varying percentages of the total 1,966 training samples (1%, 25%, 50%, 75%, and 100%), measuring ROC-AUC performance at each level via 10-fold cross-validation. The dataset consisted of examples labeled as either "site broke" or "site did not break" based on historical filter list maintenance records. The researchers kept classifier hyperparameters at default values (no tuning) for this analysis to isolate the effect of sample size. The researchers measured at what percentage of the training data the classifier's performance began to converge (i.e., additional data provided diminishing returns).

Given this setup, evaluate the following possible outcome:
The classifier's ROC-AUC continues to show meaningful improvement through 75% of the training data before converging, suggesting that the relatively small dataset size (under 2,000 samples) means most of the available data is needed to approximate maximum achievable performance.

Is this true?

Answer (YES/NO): NO